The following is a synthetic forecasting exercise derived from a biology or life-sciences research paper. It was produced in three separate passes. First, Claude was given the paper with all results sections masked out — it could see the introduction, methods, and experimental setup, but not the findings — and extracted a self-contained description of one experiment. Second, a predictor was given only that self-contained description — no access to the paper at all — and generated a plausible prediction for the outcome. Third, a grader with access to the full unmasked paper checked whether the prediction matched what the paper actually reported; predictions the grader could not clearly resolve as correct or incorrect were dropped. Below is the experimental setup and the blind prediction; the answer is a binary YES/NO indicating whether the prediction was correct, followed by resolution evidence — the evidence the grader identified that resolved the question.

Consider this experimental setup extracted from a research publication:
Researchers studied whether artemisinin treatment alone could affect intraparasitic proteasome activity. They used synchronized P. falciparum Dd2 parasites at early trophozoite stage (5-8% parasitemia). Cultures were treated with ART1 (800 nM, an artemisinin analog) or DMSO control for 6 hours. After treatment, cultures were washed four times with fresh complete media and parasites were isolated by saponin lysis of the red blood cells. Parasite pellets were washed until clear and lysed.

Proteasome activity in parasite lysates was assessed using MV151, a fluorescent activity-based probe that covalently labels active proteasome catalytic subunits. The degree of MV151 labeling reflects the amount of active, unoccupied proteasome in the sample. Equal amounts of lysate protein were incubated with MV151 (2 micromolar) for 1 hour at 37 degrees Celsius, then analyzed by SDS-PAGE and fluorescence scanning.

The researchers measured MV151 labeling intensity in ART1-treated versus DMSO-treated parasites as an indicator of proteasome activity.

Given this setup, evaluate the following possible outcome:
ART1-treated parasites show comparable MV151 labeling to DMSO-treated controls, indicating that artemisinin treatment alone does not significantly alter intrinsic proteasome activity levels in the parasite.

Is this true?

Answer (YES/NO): YES